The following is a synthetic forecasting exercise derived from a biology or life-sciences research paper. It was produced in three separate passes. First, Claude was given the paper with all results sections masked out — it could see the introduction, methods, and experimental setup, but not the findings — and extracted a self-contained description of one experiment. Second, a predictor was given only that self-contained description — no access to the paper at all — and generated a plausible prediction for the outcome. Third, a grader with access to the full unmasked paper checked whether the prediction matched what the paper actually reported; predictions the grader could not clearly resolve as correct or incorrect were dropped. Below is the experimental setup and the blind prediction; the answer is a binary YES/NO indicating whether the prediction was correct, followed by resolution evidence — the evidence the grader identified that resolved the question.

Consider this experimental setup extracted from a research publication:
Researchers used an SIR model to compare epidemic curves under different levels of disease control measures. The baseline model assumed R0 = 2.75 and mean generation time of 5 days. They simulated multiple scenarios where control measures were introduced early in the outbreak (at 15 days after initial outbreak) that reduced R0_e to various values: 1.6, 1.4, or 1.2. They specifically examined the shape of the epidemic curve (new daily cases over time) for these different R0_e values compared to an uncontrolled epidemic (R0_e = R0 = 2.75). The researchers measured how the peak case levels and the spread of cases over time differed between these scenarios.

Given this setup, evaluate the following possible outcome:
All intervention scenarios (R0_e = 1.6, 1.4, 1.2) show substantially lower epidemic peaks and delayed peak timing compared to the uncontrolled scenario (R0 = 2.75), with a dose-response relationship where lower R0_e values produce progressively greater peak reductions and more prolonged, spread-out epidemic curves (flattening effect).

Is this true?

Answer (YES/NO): YES